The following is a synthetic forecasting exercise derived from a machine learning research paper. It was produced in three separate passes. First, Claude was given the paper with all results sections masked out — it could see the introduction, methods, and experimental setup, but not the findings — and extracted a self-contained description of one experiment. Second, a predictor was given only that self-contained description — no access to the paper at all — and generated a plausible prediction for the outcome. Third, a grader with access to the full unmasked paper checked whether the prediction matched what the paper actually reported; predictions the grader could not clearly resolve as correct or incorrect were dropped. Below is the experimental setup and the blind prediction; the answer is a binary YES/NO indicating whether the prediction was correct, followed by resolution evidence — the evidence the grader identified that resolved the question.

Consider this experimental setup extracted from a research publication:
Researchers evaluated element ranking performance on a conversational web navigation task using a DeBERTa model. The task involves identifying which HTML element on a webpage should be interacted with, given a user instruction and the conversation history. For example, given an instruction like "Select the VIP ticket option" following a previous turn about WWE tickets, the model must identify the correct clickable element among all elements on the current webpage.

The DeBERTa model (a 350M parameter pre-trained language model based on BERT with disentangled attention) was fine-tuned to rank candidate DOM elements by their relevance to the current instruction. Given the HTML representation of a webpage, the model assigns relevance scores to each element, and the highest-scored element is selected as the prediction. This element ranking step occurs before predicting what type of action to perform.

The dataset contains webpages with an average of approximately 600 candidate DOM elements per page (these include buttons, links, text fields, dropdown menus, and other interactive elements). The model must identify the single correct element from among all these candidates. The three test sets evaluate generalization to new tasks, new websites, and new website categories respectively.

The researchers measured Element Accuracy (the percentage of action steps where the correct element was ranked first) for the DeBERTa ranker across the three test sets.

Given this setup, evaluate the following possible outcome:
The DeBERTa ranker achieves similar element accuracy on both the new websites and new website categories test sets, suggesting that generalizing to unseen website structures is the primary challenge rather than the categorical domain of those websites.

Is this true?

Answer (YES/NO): YES